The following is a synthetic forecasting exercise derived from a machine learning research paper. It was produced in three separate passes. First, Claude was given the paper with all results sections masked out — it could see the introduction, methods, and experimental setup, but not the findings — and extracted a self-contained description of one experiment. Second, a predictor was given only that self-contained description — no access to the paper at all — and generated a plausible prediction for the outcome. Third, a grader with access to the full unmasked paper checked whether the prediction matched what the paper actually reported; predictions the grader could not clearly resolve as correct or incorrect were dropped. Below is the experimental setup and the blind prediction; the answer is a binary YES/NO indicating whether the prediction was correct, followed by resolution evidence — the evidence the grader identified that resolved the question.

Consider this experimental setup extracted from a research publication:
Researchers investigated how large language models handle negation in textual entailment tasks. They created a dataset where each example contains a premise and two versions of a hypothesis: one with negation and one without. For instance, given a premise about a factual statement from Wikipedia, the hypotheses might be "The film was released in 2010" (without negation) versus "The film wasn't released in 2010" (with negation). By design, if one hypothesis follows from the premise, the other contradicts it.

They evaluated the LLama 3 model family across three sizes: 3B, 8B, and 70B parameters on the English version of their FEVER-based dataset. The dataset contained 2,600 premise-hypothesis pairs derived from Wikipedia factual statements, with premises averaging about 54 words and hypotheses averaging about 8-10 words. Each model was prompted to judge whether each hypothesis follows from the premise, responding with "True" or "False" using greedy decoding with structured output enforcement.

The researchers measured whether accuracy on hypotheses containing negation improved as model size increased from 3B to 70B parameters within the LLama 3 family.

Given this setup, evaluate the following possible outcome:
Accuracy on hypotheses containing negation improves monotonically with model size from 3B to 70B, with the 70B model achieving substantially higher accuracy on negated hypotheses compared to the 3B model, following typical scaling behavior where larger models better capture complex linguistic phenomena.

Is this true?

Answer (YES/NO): YES